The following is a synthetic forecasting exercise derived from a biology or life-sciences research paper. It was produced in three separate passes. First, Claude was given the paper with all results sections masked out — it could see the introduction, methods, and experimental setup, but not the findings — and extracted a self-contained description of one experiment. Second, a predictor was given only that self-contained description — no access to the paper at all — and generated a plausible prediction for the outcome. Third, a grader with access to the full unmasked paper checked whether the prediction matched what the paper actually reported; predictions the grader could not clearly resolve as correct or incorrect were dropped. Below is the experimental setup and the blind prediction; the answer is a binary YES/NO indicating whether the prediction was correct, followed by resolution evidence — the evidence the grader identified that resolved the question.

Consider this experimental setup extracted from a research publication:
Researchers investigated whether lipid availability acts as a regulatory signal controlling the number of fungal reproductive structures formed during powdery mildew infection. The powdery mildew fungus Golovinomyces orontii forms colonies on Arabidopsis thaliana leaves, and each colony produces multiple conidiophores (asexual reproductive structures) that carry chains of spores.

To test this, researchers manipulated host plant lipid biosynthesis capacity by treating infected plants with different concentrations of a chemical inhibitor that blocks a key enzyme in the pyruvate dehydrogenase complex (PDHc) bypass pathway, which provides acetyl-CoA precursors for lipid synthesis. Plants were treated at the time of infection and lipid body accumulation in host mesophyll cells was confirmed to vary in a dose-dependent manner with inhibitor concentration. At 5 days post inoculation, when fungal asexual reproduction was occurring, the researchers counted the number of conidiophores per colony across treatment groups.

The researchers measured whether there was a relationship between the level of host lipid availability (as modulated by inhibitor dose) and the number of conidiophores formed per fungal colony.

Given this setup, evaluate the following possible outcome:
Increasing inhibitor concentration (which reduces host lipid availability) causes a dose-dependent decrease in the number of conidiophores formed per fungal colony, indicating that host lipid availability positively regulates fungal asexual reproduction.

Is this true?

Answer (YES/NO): YES